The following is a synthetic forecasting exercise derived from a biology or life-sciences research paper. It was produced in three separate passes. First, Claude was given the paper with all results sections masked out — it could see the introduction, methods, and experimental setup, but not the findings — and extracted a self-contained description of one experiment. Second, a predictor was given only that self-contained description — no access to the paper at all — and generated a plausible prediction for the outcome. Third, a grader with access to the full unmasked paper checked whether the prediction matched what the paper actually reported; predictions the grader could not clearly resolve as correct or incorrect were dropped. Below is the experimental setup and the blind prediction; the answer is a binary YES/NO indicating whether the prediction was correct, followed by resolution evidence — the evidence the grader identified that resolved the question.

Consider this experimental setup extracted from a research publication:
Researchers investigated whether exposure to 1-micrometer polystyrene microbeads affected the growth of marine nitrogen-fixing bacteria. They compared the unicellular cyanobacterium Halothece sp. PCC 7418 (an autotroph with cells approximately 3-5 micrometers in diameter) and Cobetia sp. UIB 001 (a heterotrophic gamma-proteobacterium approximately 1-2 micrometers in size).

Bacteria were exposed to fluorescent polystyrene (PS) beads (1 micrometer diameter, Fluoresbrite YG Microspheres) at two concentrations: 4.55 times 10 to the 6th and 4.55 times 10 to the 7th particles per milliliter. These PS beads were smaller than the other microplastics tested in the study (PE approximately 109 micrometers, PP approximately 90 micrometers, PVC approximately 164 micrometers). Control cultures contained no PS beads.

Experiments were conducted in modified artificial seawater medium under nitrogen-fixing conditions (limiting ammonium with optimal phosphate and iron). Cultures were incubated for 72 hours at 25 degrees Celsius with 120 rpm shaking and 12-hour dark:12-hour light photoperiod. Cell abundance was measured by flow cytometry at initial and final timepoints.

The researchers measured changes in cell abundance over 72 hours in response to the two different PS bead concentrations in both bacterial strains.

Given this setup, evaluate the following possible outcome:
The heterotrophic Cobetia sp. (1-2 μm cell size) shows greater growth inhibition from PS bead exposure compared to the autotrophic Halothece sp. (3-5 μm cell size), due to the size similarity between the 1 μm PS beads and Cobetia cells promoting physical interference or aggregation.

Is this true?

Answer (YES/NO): YES